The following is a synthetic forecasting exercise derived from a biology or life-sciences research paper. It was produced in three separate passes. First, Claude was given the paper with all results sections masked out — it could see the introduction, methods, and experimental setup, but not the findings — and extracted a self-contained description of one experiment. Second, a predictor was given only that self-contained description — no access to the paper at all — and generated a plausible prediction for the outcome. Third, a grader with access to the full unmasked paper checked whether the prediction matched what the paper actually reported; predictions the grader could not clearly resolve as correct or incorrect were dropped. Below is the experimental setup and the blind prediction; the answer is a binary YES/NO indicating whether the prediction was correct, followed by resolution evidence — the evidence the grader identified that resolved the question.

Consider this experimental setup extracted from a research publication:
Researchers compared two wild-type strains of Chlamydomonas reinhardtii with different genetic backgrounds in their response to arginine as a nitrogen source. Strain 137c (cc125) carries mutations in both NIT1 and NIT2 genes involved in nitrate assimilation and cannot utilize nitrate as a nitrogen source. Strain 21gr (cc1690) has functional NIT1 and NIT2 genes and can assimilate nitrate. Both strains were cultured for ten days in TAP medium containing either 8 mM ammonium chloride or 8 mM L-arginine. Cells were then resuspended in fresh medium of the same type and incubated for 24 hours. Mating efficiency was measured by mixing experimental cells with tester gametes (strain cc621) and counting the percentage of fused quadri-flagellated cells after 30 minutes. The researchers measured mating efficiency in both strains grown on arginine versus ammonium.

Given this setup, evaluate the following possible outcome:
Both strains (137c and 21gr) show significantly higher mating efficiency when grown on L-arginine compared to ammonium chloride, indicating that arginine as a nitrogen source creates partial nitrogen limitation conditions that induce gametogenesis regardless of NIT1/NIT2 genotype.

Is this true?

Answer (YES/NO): YES